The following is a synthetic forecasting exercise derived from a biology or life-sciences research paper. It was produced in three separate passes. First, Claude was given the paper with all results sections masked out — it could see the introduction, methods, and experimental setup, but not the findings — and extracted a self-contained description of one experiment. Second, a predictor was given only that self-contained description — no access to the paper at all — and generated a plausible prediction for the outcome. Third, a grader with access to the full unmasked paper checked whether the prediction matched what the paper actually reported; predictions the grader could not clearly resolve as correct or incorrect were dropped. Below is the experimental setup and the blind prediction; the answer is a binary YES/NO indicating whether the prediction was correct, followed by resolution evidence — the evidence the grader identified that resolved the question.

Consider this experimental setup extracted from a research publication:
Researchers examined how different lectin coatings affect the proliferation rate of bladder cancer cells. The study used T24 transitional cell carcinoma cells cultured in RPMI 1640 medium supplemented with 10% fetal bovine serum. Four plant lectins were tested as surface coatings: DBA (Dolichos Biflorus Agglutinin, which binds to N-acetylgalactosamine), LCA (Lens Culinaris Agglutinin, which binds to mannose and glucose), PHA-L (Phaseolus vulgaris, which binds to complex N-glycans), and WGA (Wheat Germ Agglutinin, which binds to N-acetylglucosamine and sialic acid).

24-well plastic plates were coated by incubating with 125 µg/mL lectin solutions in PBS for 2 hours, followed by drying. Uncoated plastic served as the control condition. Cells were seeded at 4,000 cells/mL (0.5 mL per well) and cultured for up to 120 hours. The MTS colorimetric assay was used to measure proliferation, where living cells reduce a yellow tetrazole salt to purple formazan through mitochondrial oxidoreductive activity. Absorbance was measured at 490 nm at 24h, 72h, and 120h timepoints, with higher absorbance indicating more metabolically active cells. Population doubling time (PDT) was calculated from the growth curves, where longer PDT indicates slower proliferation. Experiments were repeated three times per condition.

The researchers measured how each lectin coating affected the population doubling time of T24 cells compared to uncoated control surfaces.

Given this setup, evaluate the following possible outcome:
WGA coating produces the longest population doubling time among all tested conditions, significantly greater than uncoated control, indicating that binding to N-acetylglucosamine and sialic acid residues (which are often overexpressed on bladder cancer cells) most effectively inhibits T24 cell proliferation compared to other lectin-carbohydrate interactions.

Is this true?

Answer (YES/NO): NO